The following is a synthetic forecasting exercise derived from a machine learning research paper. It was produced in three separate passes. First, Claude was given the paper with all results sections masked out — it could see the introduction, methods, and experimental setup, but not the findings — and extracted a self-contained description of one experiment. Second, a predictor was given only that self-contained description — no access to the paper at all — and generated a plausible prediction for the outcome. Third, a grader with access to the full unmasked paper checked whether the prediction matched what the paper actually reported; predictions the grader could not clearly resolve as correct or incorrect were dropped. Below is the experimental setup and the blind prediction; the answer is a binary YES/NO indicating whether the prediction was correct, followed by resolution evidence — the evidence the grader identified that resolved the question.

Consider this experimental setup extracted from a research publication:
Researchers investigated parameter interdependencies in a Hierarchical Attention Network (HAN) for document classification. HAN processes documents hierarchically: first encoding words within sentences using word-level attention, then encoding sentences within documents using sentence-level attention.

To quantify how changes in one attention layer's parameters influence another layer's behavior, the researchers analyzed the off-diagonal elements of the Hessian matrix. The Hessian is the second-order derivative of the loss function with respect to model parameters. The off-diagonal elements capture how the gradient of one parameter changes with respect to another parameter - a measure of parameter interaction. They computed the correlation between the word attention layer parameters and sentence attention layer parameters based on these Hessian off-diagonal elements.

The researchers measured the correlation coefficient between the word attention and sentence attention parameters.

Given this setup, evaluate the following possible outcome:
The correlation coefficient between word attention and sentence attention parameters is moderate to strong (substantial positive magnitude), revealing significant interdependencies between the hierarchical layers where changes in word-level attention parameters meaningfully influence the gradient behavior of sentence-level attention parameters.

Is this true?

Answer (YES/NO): NO